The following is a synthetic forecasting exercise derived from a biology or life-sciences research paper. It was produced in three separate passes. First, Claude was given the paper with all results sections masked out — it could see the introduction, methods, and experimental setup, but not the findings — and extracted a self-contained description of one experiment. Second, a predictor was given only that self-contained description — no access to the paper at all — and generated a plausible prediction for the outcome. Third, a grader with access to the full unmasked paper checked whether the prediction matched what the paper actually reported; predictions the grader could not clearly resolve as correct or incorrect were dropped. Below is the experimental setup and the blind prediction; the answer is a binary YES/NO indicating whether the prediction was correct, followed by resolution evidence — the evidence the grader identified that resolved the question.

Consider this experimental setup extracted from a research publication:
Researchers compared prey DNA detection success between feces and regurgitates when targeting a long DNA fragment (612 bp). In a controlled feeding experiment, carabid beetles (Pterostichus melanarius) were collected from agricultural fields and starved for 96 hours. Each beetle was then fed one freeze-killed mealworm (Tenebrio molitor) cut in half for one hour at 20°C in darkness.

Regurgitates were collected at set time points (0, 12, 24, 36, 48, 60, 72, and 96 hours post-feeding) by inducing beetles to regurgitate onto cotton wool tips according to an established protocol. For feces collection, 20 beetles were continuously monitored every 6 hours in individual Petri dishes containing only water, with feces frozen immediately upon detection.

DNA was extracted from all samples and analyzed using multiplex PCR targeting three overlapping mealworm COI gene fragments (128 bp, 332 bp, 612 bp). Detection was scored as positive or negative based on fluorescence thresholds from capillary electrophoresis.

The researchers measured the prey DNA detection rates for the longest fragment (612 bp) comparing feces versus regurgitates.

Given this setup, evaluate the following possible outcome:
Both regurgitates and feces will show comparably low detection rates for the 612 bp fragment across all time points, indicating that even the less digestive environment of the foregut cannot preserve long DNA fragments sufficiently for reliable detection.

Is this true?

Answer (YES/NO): NO